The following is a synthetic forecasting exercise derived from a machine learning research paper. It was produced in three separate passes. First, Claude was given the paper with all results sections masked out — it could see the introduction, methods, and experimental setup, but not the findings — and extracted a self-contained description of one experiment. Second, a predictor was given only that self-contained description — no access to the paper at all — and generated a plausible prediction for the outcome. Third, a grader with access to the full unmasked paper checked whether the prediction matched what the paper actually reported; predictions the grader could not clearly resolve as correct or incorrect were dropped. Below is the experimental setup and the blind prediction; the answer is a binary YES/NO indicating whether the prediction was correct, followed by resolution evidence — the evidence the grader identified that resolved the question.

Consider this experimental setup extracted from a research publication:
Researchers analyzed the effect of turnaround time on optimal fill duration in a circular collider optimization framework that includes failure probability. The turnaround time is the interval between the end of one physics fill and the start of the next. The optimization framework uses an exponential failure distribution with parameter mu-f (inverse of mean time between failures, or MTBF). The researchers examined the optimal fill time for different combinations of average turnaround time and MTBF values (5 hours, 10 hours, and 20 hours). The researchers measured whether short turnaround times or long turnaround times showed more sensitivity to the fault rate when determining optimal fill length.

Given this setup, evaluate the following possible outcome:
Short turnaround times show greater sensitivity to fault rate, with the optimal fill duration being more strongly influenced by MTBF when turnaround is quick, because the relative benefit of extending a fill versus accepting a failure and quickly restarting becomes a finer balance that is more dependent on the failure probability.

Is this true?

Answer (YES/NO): NO